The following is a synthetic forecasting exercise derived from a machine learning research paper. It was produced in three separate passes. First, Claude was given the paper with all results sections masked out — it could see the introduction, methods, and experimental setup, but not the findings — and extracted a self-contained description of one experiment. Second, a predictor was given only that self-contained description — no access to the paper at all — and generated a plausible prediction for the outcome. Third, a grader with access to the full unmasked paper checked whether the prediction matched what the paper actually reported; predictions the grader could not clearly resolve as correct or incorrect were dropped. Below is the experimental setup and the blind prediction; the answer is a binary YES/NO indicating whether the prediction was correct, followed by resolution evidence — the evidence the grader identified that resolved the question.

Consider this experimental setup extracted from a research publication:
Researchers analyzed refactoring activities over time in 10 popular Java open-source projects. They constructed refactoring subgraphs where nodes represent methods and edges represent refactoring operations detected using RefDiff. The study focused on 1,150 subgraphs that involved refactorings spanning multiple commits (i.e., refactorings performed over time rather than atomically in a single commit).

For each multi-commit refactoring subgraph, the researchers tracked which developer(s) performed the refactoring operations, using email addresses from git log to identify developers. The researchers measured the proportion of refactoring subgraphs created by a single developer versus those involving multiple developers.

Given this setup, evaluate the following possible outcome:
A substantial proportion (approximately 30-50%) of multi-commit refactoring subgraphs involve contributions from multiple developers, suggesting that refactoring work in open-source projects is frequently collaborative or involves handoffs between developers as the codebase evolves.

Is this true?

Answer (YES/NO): YES